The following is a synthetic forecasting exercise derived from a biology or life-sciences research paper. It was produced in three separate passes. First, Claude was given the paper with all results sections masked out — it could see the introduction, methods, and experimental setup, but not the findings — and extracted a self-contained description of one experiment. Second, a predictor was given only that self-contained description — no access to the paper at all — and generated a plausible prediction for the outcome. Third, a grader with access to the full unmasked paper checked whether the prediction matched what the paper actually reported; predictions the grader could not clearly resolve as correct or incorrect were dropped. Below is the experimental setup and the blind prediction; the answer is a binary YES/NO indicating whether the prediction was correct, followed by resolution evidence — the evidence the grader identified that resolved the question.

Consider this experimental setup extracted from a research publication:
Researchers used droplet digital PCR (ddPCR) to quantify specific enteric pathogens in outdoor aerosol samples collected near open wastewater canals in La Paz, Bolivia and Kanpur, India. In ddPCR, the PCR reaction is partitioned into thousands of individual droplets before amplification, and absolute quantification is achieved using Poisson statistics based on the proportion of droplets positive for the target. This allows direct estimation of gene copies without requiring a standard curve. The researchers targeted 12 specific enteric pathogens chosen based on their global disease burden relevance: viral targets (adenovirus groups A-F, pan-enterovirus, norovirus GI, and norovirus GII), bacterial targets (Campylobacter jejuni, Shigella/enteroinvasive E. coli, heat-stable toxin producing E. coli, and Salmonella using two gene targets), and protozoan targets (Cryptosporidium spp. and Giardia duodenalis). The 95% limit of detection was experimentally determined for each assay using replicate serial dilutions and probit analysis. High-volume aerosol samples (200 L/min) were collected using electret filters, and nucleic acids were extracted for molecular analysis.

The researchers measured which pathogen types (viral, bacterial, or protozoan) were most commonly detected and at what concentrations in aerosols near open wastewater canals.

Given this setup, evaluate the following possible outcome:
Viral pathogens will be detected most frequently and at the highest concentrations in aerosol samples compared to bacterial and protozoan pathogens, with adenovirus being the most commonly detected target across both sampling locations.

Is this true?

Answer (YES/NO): NO